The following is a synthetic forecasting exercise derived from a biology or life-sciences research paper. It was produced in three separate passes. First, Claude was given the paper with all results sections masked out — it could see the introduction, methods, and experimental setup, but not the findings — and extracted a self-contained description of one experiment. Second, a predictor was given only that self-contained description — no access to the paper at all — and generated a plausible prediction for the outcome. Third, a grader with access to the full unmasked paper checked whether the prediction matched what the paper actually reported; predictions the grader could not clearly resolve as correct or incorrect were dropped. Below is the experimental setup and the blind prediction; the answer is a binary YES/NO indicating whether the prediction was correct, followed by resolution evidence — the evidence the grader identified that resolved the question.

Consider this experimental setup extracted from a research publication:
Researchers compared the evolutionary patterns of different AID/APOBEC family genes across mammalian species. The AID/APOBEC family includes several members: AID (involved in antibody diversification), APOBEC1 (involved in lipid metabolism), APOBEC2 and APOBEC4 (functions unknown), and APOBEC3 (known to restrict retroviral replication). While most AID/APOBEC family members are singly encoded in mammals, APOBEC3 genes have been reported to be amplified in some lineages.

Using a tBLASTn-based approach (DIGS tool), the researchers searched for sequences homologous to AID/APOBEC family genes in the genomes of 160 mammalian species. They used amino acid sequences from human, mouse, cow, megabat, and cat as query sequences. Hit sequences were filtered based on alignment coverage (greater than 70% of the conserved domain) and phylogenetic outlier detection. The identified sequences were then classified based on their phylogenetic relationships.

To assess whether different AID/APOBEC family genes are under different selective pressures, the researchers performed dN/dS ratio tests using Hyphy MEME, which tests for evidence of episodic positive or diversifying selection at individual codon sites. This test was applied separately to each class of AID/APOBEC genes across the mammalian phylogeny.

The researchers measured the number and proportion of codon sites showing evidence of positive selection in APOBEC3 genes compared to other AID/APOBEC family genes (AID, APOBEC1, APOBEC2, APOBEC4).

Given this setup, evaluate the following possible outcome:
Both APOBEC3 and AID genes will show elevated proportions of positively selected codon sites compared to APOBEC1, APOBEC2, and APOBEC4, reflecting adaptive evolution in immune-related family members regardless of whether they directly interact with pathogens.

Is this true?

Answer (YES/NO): NO